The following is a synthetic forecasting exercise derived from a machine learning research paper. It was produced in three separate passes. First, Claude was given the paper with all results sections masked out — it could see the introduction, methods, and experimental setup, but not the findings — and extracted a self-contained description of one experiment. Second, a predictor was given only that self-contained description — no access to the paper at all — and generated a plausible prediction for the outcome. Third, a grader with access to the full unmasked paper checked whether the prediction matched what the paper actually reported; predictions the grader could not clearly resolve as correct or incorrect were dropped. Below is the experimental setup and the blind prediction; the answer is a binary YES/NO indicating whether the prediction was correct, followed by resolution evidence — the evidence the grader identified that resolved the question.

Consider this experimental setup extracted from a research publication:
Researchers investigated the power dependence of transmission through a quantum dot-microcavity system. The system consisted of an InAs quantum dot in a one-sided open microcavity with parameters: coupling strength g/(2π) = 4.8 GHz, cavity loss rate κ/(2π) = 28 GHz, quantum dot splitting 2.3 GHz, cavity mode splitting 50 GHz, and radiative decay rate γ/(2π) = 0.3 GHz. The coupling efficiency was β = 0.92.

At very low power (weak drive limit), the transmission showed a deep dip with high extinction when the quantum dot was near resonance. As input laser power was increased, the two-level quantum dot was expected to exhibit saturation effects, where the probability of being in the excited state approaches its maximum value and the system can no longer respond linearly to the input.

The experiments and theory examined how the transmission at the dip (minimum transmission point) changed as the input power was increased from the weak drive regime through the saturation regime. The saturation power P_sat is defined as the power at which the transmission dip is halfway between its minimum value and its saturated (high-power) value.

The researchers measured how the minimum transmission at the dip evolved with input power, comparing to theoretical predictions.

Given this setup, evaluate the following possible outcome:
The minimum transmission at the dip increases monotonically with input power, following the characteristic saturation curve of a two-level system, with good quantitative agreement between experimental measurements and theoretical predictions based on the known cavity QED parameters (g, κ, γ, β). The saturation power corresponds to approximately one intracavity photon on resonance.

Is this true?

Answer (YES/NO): NO